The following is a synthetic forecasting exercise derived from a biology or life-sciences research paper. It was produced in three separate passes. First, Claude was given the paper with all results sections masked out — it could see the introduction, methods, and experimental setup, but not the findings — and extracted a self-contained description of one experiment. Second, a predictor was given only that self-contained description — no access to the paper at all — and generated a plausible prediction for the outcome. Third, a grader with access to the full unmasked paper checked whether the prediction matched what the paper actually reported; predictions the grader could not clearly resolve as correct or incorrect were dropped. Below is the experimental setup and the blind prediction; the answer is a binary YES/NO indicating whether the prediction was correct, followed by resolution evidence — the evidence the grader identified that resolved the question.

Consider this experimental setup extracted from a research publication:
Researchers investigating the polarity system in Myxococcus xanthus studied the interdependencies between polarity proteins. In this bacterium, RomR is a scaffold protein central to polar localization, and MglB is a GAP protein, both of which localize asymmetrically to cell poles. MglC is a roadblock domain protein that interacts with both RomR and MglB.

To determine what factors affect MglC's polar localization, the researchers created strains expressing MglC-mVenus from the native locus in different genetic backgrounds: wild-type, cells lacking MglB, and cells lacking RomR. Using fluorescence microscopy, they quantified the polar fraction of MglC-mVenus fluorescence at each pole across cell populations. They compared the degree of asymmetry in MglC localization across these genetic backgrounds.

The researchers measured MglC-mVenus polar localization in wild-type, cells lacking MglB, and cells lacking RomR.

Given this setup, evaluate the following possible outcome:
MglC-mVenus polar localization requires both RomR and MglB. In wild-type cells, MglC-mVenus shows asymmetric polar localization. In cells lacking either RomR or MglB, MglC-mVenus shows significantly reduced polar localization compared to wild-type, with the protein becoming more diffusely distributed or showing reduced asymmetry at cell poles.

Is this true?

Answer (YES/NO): YES